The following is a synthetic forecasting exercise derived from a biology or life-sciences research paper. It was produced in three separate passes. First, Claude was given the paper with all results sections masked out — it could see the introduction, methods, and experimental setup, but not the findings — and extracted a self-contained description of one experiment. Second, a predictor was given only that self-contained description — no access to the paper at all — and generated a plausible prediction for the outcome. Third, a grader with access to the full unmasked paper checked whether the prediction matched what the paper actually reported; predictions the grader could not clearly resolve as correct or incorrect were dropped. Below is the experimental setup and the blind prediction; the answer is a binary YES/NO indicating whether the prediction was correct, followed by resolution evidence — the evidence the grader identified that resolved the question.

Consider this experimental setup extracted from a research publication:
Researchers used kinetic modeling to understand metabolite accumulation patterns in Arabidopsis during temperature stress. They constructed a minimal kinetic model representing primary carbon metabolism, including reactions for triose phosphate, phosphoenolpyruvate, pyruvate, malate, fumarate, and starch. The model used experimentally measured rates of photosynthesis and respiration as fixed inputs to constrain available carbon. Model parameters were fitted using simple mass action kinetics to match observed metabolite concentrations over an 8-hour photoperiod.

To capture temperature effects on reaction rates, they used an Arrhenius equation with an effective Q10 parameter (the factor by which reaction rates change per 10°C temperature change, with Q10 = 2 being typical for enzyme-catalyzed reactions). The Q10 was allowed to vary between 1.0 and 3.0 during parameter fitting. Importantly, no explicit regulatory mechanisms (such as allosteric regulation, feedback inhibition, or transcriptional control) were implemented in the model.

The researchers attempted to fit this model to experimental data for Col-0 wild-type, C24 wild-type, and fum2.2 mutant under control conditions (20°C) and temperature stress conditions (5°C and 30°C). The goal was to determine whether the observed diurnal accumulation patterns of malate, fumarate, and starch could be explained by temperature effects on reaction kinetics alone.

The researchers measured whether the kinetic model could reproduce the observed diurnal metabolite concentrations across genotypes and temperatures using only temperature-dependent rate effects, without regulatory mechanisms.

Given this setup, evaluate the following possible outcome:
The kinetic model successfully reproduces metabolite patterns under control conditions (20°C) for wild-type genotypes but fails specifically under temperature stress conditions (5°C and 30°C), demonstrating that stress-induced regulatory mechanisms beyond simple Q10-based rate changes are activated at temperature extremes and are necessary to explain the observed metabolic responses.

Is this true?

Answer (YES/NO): NO